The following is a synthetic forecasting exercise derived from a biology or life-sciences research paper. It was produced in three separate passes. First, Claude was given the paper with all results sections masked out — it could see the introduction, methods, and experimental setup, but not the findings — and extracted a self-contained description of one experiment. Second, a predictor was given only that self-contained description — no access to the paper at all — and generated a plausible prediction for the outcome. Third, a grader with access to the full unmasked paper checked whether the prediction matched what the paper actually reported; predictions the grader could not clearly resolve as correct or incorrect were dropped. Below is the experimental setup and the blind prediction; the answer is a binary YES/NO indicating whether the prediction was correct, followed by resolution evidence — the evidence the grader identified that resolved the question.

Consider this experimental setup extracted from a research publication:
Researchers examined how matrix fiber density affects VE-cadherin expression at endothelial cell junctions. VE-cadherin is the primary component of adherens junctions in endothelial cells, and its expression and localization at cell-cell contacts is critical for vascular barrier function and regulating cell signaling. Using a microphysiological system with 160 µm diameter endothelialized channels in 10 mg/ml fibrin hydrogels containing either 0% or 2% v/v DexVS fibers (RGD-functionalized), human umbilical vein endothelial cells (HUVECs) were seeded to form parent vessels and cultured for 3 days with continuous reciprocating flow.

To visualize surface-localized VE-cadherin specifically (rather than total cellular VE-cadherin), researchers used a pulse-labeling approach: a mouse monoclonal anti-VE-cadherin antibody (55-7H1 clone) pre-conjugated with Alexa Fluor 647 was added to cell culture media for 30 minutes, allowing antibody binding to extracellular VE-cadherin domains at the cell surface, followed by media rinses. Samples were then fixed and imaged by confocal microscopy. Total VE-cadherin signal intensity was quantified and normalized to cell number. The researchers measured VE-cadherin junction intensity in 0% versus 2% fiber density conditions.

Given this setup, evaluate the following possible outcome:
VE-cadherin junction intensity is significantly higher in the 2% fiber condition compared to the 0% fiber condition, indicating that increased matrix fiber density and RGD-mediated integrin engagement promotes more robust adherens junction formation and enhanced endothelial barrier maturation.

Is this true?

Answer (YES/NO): NO